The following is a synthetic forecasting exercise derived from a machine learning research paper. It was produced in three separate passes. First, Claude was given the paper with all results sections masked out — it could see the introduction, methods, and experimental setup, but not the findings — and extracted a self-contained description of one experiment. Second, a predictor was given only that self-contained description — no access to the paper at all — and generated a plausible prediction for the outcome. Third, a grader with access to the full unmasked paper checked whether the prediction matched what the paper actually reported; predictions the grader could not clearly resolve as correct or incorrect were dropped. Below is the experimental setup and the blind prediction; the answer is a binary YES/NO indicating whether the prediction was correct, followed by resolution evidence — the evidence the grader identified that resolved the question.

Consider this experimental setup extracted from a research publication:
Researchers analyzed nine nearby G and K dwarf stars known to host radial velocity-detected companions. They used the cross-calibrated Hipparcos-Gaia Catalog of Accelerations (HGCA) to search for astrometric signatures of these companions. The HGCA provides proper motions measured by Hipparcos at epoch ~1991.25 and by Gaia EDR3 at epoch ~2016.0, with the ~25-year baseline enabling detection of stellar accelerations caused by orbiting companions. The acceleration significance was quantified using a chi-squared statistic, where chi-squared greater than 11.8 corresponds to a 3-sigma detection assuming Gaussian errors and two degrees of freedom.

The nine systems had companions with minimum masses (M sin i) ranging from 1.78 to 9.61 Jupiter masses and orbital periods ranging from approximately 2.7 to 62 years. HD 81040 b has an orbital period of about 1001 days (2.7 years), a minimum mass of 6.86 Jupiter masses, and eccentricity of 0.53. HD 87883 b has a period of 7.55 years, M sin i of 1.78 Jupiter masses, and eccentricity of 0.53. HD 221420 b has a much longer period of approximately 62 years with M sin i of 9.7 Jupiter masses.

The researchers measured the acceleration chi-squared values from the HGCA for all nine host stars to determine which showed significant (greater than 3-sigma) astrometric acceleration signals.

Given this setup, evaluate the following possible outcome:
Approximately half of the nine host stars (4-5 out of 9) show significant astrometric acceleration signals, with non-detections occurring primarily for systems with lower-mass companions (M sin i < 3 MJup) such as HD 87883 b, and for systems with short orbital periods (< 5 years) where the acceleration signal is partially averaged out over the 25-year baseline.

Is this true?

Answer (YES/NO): NO